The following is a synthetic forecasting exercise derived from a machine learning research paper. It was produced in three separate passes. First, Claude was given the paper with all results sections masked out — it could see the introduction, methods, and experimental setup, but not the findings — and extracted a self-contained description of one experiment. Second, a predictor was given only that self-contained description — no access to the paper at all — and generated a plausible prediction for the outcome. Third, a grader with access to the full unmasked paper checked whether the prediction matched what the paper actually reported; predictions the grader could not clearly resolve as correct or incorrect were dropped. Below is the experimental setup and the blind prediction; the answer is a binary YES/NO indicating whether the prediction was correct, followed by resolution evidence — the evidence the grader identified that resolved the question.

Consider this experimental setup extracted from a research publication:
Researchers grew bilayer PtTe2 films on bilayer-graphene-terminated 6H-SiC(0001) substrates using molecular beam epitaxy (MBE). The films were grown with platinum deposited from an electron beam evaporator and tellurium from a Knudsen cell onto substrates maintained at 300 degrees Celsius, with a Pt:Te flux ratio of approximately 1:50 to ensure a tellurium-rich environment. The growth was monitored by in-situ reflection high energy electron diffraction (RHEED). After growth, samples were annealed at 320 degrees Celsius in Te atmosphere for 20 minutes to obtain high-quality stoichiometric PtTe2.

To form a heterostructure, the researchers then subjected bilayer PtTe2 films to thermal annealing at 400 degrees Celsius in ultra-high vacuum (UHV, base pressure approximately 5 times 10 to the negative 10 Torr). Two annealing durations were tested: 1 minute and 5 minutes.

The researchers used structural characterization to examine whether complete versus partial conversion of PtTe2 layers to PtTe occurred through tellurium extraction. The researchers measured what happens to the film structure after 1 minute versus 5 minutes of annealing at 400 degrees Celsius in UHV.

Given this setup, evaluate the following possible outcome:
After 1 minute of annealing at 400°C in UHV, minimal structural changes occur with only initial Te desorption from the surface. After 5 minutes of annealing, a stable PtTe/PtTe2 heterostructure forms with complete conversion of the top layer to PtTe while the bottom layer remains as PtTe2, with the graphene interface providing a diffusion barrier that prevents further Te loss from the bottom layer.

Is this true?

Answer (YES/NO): NO